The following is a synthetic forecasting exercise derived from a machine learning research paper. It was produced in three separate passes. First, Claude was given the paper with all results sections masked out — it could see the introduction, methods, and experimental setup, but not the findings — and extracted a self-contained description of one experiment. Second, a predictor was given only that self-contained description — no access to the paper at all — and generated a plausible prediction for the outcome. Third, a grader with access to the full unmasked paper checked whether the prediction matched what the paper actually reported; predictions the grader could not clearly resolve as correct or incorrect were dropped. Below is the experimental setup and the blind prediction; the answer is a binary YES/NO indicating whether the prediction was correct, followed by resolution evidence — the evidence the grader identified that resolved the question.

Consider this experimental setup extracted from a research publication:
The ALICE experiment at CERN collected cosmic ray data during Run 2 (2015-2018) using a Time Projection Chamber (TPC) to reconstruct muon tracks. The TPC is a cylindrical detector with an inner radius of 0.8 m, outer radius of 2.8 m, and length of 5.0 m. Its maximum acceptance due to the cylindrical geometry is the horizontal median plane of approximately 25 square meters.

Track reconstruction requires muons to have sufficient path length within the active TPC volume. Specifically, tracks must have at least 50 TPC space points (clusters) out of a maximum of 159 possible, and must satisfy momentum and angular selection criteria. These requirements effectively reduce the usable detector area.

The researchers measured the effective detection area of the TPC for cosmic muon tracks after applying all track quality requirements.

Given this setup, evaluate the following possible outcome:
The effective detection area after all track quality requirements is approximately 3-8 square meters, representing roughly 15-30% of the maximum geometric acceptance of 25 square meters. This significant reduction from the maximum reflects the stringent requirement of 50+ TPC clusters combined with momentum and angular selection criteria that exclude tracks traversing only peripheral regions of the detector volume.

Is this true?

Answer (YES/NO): NO